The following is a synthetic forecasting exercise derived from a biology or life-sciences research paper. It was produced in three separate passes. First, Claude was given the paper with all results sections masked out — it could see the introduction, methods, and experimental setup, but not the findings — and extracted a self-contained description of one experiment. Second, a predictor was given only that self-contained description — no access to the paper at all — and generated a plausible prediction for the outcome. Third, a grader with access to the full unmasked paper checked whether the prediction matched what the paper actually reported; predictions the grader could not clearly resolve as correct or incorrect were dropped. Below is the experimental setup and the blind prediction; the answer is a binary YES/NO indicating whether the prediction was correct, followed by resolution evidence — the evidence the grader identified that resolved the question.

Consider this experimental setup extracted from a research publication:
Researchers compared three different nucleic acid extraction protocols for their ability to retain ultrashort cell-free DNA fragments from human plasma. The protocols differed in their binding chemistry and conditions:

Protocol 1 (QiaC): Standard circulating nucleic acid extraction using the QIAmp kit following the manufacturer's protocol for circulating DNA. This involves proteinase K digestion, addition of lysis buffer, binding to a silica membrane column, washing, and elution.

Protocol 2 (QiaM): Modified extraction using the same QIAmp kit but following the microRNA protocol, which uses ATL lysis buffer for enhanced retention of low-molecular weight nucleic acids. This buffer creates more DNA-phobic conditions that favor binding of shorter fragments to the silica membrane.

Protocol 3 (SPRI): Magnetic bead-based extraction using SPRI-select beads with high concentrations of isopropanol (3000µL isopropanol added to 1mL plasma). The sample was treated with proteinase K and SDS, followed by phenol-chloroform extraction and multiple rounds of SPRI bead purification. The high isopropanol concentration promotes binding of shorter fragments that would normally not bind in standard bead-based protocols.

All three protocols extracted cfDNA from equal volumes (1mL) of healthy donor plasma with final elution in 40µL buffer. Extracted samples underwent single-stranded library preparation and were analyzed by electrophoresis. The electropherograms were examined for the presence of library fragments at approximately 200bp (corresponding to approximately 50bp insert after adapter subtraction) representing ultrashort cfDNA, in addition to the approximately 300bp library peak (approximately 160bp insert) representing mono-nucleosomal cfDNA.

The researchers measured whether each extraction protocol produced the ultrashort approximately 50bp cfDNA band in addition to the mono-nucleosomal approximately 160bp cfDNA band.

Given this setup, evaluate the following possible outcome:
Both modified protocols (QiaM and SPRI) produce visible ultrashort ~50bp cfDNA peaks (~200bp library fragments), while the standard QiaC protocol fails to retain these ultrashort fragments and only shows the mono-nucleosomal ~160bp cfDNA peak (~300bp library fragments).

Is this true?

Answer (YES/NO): YES